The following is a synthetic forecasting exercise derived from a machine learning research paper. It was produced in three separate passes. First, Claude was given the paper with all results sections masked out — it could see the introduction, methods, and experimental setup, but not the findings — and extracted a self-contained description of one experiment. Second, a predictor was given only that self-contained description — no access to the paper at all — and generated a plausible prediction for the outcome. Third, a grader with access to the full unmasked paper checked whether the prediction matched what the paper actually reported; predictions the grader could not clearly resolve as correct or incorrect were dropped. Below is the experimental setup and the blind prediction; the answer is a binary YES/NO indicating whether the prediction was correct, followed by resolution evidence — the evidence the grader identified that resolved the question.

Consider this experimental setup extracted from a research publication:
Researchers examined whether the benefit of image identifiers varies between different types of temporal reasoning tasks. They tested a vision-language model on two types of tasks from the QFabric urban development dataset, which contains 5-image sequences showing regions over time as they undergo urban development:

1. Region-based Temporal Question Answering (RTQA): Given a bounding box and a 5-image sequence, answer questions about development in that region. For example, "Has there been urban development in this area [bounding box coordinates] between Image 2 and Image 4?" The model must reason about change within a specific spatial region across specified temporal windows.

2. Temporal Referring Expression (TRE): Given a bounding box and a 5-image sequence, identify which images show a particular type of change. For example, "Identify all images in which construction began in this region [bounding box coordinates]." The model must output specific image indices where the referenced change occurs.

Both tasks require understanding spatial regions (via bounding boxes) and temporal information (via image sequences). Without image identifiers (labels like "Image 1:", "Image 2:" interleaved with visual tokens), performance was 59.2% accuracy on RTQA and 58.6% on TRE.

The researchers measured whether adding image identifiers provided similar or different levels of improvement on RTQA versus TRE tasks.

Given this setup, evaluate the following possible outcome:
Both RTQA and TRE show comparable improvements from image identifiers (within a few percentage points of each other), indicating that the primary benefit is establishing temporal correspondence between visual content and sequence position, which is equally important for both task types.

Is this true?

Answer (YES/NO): NO